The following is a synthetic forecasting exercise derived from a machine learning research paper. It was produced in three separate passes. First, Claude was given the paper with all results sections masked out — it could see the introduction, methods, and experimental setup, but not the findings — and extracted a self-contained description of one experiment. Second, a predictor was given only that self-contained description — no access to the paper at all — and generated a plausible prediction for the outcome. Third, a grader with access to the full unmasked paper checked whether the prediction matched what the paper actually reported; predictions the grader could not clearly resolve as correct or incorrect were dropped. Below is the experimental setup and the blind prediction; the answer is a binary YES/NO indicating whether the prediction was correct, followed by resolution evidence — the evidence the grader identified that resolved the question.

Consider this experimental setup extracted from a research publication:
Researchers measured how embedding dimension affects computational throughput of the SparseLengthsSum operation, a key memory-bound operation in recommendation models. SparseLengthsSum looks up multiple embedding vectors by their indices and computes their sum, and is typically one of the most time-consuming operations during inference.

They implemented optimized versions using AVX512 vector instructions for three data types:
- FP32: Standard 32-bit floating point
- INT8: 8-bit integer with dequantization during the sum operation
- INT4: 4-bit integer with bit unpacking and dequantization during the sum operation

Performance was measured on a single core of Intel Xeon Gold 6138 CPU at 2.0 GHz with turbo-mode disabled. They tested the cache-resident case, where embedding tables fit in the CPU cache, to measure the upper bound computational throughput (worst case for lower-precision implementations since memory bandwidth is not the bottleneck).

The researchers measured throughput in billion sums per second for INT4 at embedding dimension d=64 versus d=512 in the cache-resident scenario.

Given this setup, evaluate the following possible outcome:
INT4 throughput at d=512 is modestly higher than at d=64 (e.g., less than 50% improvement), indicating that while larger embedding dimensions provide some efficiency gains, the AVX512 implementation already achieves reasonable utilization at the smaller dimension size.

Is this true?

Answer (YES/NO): NO